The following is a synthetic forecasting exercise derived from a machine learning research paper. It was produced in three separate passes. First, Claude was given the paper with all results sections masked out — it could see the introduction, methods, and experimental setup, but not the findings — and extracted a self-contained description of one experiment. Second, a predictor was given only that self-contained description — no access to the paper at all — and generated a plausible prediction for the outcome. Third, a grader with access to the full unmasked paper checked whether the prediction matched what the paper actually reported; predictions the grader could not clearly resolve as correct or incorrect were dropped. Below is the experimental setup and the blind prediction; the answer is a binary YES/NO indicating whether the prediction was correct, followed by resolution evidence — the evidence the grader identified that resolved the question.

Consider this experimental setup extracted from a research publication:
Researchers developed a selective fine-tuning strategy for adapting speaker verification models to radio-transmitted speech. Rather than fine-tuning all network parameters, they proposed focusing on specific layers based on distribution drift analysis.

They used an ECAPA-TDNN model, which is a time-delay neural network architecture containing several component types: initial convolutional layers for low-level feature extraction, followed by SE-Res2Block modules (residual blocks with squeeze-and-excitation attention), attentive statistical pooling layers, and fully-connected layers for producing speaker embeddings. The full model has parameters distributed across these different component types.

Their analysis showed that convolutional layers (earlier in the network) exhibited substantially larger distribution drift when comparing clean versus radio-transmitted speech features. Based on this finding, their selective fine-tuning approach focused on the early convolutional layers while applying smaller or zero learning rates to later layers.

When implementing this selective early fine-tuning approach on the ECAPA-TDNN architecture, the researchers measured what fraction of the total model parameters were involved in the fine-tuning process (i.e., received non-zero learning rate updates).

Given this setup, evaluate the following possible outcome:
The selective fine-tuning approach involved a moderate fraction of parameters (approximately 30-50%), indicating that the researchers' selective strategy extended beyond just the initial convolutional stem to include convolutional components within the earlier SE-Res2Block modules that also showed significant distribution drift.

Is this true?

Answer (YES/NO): NO